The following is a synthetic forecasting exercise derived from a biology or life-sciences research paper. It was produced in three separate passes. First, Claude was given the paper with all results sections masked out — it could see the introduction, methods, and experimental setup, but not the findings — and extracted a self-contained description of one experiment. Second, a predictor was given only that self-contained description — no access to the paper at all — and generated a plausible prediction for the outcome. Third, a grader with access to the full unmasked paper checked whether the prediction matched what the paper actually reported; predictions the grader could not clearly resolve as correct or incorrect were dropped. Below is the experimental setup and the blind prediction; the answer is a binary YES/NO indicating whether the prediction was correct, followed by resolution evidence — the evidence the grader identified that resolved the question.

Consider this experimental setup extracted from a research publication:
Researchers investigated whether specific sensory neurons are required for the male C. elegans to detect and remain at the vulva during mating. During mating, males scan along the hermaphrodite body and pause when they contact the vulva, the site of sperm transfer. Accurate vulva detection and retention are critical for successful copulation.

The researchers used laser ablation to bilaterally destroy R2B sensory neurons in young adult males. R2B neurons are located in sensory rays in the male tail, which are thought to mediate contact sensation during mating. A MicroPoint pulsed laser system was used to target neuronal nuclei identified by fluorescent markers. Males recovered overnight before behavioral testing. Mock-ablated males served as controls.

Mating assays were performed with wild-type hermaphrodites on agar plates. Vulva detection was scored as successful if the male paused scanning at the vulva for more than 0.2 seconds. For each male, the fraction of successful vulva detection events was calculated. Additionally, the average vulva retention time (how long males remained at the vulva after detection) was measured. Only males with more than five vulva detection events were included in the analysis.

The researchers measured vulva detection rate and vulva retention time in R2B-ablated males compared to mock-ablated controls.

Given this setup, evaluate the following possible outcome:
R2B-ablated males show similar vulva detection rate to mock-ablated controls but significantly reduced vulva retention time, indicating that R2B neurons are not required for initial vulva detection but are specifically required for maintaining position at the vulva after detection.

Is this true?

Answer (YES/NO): NO